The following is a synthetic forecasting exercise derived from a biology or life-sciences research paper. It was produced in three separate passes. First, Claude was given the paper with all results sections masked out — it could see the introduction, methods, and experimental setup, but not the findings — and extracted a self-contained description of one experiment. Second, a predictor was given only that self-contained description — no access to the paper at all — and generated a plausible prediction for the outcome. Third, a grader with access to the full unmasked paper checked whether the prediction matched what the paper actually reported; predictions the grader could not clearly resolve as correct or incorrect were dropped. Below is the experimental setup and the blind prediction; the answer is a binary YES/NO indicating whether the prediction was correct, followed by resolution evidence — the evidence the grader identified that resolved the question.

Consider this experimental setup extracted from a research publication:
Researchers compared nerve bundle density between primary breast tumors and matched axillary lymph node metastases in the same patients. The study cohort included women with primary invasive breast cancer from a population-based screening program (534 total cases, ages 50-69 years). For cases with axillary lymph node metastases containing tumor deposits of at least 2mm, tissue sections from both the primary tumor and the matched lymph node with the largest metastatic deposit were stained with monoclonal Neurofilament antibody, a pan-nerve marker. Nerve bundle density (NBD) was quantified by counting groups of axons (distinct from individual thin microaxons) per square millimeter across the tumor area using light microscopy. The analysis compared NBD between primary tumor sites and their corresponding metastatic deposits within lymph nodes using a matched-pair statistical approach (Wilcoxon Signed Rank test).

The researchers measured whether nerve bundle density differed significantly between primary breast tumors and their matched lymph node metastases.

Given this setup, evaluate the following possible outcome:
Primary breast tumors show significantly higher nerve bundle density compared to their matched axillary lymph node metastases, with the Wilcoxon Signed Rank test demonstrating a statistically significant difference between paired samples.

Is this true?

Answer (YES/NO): NO